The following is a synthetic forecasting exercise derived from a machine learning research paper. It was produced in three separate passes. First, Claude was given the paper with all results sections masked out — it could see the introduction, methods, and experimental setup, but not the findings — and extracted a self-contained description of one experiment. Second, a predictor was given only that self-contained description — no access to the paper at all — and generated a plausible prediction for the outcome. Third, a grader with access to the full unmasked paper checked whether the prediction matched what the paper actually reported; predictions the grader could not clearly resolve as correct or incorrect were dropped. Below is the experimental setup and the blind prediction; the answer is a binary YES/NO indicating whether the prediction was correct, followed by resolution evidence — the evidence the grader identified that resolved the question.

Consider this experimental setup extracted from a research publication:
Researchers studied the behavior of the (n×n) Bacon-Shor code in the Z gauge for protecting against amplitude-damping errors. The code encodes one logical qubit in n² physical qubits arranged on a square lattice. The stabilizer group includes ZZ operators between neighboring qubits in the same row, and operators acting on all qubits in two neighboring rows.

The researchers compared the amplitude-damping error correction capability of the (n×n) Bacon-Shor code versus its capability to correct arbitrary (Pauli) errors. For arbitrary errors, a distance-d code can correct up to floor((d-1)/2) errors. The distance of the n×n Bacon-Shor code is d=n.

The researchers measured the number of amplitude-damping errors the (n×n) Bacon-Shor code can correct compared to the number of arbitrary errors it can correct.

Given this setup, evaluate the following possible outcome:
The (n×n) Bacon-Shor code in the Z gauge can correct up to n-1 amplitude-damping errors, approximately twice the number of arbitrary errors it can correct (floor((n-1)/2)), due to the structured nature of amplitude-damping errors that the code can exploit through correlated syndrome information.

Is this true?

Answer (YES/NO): YES